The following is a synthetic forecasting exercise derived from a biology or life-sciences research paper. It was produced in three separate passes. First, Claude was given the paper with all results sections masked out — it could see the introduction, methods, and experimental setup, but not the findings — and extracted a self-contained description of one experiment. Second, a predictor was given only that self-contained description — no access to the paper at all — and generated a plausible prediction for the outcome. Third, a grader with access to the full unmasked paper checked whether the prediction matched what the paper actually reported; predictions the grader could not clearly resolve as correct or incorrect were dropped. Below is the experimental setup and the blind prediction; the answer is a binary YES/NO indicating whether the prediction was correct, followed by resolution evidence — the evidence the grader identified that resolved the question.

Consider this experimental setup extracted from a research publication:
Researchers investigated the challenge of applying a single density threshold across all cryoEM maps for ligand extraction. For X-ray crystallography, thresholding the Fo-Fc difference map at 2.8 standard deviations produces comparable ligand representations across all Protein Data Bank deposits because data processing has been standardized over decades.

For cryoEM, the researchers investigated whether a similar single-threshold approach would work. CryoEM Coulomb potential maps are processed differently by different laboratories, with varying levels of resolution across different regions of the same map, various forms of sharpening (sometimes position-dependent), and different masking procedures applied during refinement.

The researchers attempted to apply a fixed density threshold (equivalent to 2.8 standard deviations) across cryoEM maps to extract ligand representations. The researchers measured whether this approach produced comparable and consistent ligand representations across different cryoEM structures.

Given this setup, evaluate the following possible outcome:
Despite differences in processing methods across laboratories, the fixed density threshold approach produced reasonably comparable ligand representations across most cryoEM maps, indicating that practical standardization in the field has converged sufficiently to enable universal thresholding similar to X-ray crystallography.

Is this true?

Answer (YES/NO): NO